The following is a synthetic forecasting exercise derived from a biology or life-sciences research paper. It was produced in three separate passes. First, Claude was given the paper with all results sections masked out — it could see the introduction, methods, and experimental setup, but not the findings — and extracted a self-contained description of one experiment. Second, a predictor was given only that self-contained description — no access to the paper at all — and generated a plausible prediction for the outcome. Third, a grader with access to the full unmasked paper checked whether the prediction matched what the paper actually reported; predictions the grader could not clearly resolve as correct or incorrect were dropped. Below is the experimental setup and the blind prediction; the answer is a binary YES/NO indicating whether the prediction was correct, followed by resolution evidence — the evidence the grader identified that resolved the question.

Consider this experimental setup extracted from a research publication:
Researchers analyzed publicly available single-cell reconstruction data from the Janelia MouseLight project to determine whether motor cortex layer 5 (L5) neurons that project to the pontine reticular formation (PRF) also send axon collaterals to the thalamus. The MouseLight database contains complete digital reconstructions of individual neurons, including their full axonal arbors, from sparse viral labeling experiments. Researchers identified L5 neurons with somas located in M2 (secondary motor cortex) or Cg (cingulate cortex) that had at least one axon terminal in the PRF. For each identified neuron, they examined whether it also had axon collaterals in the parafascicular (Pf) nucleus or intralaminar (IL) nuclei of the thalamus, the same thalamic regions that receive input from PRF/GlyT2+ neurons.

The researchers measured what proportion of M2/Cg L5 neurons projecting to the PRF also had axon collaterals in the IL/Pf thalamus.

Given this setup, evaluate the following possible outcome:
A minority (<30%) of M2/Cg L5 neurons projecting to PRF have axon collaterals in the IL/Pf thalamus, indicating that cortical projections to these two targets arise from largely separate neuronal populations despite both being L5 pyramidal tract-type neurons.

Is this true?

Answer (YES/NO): NO